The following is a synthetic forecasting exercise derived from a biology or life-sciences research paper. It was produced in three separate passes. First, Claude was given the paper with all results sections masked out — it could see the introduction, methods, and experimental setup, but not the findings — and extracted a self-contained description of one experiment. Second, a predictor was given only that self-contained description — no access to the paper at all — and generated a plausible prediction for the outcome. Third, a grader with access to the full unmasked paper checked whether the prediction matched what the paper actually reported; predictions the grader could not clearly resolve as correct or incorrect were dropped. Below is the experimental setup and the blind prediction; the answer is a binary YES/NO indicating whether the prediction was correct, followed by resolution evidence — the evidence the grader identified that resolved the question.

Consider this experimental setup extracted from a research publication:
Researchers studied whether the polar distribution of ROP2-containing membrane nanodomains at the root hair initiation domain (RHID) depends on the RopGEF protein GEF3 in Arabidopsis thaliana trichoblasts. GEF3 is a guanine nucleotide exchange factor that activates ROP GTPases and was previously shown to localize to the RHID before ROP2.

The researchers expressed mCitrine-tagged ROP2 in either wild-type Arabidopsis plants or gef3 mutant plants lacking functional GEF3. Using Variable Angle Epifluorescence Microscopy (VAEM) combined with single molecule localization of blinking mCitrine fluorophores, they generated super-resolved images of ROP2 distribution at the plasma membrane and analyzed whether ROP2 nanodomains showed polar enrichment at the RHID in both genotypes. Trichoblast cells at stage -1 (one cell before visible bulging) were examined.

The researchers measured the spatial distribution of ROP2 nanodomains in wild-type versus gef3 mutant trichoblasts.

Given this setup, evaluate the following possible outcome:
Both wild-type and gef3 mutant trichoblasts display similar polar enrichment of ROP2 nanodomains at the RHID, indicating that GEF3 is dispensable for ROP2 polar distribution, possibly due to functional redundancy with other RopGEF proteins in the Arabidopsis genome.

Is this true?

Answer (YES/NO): NO